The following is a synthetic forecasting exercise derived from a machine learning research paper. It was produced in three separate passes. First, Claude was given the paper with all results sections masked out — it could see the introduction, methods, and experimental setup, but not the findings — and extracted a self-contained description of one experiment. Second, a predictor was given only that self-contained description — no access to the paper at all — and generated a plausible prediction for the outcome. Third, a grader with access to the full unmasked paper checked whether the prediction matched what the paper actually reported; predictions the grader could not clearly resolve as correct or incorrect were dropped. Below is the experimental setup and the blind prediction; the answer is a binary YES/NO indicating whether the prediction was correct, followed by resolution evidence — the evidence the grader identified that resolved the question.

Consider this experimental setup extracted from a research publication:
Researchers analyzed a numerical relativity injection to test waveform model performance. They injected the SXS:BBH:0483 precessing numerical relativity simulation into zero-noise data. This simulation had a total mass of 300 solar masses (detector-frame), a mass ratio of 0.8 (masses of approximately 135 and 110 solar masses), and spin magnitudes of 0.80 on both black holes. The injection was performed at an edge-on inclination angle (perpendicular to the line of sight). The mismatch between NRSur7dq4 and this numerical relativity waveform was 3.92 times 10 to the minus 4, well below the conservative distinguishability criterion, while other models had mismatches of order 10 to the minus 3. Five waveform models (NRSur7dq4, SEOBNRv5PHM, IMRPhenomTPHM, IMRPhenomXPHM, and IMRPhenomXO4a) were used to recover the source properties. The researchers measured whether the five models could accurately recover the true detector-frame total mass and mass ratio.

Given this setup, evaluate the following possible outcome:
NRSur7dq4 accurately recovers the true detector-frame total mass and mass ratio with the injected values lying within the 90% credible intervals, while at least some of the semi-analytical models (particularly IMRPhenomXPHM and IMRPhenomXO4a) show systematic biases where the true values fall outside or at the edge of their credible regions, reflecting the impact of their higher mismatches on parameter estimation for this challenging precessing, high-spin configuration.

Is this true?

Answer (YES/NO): NO